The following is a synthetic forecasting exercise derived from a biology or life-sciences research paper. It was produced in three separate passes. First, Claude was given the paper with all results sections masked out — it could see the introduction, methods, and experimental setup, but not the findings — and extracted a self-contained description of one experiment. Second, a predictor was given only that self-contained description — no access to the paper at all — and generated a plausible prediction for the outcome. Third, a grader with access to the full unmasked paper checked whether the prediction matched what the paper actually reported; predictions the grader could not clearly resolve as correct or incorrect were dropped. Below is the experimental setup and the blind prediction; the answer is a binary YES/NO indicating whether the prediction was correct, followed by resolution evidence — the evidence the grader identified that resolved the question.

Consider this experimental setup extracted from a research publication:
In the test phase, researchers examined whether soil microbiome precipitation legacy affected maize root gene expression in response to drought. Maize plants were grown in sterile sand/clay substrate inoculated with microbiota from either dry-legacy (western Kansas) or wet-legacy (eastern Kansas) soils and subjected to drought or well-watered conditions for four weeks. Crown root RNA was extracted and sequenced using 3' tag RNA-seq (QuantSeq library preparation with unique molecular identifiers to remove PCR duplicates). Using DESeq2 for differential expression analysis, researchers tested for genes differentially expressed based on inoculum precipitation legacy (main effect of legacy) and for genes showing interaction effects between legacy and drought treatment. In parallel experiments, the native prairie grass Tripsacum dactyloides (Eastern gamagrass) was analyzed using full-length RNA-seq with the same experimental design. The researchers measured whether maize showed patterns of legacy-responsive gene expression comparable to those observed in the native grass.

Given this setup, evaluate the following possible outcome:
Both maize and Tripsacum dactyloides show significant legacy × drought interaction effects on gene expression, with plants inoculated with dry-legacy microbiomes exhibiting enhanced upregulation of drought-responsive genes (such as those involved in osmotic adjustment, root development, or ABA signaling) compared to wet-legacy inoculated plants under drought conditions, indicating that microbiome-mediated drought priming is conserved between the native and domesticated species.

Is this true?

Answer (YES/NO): NO